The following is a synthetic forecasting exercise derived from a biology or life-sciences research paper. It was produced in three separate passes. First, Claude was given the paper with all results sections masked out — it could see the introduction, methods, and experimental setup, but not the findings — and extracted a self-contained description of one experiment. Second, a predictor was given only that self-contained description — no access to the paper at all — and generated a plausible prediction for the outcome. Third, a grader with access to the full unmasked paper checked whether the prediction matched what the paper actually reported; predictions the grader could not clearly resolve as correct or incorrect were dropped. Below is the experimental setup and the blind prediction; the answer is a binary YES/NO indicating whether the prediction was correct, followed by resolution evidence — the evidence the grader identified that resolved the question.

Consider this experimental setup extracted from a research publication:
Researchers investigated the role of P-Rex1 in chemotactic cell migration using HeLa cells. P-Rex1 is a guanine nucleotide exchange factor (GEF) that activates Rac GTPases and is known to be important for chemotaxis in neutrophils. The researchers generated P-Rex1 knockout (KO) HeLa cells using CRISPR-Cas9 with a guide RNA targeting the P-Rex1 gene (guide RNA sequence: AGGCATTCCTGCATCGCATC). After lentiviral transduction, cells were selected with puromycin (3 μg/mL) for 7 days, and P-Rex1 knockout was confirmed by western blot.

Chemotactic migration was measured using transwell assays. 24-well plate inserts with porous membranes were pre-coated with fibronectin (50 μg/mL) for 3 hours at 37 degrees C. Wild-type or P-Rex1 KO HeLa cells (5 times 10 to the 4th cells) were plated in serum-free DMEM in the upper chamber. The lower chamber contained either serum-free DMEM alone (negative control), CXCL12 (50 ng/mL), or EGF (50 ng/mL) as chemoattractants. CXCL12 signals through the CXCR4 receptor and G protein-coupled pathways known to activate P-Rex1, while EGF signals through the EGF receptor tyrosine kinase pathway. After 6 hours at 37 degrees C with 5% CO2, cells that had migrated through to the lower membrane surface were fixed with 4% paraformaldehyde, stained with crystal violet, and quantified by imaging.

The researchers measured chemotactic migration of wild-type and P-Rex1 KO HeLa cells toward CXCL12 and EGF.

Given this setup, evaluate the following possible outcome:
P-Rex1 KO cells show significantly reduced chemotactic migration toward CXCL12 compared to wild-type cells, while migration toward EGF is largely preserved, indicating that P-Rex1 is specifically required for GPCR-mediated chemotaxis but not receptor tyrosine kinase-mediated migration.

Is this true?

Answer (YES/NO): YES